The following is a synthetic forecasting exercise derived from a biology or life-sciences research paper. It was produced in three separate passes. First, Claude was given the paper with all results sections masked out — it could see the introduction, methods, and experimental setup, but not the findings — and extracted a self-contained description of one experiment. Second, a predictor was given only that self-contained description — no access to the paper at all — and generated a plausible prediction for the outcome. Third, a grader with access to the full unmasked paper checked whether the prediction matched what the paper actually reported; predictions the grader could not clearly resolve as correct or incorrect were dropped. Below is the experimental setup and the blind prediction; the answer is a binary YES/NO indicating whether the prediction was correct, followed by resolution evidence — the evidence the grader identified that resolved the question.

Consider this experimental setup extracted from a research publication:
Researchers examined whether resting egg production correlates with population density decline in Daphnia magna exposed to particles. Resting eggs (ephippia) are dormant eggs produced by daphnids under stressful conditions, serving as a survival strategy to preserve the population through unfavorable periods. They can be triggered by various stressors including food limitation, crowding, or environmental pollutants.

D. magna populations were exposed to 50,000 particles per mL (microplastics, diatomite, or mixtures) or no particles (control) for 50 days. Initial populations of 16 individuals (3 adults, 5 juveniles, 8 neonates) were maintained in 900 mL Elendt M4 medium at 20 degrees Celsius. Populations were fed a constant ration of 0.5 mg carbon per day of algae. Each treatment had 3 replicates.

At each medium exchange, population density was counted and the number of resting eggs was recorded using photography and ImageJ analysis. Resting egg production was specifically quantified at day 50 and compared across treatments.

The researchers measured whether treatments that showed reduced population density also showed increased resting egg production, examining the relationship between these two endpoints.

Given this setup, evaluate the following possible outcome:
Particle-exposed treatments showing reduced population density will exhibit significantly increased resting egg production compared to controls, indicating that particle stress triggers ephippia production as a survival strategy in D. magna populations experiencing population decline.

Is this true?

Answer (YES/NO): YES